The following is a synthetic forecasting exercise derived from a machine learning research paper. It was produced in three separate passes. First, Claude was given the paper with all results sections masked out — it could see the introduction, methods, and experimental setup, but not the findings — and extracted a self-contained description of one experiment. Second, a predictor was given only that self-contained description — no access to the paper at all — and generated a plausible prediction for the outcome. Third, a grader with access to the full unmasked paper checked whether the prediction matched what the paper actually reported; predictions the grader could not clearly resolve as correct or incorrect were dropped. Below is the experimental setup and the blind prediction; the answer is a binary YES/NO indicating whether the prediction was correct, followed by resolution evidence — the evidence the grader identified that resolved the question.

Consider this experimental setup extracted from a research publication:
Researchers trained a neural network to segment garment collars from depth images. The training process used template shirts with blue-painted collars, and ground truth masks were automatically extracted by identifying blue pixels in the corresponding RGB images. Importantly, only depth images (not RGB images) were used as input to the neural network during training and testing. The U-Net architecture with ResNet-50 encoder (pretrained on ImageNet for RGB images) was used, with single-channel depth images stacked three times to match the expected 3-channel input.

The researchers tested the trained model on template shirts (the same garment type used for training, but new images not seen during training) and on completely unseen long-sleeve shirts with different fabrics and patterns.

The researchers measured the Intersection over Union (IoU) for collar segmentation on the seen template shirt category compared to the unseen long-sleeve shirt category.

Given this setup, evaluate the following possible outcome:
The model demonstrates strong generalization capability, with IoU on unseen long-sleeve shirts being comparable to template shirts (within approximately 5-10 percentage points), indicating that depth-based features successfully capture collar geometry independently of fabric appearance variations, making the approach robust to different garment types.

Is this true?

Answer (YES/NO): NO